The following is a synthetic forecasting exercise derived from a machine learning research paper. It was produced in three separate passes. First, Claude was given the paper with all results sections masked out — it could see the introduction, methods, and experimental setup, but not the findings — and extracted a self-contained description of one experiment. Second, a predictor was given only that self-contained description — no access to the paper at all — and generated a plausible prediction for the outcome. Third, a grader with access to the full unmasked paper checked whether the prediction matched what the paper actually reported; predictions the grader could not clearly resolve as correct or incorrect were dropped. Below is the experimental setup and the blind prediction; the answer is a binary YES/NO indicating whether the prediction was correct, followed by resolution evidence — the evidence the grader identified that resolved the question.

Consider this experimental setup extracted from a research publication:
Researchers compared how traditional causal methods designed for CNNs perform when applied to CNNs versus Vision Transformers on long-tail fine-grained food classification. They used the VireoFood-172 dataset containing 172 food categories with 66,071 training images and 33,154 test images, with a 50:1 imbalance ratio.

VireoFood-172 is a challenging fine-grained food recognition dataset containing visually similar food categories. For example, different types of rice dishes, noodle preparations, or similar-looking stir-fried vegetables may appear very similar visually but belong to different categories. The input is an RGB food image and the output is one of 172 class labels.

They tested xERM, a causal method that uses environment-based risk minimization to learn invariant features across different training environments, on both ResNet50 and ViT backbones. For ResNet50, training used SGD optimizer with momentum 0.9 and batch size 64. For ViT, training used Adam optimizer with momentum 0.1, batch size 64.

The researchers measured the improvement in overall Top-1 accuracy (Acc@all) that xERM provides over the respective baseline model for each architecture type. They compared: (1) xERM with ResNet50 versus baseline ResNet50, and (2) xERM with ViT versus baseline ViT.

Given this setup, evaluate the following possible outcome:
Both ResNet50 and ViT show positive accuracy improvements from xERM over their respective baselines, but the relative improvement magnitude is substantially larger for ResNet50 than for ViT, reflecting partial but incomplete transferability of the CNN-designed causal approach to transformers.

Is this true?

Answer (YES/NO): YES